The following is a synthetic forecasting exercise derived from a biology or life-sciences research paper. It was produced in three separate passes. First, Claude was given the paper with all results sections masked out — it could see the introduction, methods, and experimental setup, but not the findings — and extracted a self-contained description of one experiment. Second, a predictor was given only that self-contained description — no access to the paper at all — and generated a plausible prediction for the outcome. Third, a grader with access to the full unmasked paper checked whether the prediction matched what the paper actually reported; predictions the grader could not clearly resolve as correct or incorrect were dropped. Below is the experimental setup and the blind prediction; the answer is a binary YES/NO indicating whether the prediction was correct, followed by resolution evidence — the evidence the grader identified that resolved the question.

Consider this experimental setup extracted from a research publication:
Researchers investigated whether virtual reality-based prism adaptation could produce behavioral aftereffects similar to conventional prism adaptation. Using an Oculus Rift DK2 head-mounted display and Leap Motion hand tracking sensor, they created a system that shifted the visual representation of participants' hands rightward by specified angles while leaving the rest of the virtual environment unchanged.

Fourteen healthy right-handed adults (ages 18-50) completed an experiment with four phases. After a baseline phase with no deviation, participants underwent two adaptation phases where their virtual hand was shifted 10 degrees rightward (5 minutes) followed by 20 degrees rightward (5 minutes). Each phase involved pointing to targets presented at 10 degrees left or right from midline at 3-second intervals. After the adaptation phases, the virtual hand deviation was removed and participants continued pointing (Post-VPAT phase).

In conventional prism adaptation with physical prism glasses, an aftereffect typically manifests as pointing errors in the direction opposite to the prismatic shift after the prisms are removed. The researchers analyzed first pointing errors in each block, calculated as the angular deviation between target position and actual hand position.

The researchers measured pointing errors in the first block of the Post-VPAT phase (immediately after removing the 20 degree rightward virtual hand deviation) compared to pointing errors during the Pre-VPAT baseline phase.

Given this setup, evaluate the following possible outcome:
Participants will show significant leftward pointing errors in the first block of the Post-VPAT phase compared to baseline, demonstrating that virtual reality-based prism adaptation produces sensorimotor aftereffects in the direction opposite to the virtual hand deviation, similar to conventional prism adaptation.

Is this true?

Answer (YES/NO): YES